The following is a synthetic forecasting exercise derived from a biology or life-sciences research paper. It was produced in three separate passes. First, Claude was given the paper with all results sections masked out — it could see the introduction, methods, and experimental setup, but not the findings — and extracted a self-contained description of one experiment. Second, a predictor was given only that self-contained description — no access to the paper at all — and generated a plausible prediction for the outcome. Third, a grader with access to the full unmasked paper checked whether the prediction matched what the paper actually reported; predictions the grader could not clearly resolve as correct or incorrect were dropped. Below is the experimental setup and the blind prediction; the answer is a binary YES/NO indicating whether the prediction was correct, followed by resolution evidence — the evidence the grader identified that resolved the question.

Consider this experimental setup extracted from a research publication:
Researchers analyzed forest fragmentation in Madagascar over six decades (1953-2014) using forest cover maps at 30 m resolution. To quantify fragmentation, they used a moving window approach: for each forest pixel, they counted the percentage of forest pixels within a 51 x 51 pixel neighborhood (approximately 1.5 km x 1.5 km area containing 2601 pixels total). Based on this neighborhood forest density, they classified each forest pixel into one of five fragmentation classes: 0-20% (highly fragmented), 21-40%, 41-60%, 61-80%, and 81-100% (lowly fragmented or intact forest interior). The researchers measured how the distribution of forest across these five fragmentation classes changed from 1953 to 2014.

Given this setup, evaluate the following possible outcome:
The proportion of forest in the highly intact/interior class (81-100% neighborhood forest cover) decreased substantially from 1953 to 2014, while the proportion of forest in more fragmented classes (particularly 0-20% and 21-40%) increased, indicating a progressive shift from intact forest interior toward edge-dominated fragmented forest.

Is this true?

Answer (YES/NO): YES